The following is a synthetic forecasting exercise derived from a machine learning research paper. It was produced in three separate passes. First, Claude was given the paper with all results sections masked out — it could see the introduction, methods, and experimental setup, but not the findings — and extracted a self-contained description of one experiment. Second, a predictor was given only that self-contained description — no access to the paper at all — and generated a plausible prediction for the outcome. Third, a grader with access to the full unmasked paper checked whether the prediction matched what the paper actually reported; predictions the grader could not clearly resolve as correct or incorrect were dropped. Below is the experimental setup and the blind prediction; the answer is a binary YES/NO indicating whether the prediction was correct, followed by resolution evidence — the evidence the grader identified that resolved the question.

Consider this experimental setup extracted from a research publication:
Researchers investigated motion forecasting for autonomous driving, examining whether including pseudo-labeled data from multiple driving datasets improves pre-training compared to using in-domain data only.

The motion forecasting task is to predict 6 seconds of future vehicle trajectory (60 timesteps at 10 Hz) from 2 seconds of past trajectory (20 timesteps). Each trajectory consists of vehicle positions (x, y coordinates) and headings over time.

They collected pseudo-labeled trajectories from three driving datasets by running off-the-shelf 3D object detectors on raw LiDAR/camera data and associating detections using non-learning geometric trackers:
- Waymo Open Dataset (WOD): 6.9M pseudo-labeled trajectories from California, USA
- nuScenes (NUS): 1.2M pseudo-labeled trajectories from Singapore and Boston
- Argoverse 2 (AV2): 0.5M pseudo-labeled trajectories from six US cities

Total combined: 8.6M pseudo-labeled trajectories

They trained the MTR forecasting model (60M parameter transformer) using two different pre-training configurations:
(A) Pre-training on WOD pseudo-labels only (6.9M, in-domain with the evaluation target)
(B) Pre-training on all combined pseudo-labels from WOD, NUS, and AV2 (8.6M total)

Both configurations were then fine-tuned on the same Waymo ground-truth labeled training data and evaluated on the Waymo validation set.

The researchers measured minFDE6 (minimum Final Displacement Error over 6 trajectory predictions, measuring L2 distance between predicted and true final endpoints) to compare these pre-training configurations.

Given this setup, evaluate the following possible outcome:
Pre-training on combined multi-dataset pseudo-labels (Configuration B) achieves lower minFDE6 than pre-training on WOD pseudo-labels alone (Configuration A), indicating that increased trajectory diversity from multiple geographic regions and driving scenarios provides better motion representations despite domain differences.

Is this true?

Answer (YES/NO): YES